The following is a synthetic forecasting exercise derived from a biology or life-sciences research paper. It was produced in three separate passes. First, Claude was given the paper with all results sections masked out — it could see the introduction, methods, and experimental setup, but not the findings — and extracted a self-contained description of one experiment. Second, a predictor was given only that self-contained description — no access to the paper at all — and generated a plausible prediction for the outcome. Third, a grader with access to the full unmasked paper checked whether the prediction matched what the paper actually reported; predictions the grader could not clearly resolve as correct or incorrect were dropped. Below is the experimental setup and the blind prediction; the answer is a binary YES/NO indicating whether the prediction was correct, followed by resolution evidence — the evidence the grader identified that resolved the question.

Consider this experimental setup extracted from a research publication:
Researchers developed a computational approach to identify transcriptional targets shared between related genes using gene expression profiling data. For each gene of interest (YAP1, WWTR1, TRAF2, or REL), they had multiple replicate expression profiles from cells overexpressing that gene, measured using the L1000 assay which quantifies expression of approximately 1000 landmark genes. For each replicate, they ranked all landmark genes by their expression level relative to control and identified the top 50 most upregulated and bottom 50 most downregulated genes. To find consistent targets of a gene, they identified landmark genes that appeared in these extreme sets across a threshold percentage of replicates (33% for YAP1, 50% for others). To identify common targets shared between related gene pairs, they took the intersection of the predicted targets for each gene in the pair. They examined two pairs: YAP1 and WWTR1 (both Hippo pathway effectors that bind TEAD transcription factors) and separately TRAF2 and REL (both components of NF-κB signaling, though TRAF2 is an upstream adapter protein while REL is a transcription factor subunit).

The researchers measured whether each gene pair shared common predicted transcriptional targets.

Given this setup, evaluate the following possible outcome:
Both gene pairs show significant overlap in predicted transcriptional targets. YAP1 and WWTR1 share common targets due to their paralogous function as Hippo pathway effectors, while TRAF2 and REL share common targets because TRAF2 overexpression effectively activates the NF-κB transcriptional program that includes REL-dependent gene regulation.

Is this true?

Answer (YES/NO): YES